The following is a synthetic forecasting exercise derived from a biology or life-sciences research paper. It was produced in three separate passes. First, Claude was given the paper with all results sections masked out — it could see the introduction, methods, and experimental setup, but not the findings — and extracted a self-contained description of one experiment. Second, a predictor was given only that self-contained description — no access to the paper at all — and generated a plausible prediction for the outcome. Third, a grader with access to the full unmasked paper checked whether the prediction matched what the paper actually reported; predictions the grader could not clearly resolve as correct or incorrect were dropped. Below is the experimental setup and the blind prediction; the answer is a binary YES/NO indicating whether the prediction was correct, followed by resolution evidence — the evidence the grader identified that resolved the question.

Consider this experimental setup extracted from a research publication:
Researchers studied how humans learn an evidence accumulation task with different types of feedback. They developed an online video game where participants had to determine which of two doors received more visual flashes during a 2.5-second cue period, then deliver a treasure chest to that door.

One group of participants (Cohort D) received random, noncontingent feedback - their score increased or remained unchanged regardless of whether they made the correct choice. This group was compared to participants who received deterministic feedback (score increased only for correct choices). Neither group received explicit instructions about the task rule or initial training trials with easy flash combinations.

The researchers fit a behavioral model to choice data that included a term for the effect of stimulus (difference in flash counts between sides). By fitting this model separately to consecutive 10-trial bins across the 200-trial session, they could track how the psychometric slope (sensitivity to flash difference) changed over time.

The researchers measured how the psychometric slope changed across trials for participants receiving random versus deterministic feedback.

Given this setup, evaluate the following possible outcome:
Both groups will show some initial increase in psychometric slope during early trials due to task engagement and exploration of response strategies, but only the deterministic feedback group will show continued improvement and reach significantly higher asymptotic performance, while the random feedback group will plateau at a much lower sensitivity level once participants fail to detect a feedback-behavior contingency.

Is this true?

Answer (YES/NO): NO